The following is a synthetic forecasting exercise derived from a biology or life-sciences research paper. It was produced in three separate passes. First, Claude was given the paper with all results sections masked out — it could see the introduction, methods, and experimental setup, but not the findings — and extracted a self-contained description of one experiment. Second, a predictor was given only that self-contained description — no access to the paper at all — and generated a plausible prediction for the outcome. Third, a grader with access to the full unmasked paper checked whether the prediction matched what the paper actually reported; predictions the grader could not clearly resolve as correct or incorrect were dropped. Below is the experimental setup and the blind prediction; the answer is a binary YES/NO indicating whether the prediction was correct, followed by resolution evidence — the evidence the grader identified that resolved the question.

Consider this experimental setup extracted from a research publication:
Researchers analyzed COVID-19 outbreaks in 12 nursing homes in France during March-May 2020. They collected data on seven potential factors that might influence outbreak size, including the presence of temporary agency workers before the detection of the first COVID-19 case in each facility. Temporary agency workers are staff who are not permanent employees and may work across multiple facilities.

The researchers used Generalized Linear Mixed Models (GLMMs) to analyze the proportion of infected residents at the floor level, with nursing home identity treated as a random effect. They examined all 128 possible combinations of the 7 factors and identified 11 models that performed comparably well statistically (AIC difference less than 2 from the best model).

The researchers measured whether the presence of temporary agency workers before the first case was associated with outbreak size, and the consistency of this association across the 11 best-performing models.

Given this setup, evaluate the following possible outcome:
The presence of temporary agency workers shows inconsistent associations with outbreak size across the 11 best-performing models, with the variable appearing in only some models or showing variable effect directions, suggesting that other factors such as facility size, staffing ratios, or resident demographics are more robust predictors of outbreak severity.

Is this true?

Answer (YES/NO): NO